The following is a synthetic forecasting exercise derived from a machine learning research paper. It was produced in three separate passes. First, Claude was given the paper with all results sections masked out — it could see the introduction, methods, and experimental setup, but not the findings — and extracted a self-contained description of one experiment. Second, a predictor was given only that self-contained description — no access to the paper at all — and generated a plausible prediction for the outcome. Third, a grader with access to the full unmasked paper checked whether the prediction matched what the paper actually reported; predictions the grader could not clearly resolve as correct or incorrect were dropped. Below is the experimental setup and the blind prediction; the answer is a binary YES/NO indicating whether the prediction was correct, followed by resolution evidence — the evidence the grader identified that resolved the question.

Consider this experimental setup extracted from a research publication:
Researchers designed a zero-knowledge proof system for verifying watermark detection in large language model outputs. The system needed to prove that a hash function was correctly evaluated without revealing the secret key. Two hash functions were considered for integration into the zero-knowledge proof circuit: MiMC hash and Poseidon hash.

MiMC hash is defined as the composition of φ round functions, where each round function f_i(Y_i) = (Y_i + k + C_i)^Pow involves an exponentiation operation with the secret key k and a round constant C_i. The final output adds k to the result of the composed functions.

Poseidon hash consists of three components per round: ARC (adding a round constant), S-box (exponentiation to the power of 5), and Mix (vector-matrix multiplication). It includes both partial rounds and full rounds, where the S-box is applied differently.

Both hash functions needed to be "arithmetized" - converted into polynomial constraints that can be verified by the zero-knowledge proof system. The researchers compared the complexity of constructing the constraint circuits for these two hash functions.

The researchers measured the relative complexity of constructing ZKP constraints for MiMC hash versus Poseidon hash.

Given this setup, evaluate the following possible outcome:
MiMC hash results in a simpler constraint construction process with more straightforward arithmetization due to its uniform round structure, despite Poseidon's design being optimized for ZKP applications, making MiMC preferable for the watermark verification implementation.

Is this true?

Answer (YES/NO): NO